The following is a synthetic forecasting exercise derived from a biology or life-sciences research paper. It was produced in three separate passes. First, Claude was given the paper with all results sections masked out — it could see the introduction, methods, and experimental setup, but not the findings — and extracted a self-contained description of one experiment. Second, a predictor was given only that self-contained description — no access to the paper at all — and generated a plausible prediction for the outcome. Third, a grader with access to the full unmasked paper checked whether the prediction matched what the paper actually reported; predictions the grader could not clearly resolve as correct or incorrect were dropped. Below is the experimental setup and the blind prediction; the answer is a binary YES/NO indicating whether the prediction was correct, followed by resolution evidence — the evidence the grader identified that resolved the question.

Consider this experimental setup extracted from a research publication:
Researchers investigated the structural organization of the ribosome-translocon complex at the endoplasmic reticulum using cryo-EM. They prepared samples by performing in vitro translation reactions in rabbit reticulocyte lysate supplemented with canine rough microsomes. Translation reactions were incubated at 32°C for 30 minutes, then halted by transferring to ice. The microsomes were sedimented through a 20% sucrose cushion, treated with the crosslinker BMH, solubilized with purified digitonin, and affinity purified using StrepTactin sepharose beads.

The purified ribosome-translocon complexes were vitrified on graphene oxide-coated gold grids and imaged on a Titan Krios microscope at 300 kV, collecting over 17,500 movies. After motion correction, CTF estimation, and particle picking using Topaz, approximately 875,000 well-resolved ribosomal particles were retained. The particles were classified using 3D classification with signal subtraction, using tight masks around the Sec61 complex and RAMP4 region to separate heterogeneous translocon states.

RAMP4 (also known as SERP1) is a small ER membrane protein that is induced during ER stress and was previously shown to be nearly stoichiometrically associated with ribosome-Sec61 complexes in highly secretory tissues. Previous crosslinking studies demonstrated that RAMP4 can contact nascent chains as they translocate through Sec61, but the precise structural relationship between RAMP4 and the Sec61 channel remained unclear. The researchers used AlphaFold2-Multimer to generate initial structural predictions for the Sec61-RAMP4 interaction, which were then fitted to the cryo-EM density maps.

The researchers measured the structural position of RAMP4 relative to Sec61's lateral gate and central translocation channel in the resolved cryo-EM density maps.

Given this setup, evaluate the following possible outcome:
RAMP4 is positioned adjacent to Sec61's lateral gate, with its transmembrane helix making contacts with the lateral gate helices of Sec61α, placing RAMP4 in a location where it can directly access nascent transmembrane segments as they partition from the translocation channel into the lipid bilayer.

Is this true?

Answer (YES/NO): NO